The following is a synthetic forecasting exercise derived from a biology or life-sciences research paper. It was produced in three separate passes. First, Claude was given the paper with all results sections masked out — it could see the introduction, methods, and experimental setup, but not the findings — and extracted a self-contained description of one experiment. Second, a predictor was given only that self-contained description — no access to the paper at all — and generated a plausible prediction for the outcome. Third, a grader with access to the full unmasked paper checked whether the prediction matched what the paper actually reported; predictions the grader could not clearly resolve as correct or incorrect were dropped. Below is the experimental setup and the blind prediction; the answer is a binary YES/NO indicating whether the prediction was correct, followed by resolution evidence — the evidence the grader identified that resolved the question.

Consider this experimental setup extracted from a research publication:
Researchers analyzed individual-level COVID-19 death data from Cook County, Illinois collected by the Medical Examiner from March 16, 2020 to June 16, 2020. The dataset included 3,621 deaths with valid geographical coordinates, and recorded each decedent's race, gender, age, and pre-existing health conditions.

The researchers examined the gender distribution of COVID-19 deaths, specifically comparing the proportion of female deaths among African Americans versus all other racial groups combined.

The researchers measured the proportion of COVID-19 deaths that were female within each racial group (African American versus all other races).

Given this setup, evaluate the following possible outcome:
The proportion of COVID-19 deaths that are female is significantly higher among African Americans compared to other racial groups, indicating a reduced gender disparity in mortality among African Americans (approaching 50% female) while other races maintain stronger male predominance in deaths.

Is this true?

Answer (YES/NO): YES